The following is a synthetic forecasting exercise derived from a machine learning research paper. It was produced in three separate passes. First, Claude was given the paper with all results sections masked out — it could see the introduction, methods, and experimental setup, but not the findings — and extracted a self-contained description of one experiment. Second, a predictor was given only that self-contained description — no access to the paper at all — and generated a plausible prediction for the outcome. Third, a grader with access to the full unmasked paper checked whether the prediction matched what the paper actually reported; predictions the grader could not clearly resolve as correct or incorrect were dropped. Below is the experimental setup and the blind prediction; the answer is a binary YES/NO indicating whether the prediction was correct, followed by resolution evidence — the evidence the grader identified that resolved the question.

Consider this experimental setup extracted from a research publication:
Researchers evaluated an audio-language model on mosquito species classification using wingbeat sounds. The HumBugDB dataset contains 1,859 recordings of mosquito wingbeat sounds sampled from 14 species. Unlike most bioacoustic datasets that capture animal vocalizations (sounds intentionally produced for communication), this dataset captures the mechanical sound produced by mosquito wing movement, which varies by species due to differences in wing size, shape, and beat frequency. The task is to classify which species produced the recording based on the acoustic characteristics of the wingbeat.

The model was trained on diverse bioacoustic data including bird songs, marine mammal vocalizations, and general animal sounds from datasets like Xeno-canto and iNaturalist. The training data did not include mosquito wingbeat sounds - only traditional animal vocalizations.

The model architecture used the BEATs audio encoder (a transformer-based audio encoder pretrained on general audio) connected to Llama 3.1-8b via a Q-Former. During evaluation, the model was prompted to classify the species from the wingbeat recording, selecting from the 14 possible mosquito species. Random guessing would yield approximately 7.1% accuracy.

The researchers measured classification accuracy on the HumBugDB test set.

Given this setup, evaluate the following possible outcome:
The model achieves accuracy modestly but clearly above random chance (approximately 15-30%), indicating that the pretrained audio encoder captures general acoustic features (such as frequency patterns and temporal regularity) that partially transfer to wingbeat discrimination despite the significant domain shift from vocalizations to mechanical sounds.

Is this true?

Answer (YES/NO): NO